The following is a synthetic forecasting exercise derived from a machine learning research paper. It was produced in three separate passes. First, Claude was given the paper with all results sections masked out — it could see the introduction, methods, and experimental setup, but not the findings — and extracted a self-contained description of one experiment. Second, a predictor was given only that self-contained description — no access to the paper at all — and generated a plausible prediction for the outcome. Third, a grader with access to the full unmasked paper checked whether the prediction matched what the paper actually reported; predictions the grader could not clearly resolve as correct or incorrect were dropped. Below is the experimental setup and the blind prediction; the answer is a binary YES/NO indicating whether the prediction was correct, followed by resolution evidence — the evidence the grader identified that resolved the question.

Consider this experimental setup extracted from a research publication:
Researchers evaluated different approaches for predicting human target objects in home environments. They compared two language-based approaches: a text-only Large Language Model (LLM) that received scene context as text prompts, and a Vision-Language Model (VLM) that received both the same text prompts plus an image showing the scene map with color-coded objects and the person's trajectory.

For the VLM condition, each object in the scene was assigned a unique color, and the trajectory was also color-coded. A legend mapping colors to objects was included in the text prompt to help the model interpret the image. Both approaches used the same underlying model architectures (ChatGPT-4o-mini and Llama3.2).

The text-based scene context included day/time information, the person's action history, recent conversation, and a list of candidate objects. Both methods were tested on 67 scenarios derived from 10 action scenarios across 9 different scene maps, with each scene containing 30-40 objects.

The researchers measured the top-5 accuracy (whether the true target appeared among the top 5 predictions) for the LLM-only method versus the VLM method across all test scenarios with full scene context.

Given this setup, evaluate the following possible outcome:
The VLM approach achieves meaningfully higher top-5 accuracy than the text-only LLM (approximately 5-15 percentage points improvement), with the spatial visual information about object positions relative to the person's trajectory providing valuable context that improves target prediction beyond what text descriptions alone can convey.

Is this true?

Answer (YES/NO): NO